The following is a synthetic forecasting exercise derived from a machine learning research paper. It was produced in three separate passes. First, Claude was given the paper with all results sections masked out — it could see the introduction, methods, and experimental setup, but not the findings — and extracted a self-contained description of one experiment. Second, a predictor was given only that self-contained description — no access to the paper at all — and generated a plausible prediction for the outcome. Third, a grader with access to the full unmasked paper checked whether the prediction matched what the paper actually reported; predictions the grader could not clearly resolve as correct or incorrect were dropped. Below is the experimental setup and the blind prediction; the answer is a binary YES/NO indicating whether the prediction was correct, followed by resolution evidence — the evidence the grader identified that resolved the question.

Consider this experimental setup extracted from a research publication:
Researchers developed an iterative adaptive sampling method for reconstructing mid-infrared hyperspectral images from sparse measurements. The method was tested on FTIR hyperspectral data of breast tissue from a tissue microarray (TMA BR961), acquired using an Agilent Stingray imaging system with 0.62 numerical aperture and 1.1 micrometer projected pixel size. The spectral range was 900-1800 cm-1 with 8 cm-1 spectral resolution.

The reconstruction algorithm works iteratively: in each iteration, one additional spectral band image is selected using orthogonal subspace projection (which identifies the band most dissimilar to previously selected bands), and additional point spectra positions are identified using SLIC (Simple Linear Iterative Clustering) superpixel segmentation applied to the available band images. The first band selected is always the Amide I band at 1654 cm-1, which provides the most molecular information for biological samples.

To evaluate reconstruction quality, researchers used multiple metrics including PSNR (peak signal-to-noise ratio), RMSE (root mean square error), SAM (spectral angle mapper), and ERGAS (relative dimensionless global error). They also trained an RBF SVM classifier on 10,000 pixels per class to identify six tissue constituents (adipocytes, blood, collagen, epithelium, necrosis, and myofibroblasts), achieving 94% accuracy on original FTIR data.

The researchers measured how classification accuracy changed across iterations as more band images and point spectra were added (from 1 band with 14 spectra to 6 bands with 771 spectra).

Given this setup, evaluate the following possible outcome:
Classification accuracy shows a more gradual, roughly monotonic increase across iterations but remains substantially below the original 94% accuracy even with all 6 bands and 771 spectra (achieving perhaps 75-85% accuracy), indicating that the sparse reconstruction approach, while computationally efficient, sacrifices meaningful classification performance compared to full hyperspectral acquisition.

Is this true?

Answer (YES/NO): NO